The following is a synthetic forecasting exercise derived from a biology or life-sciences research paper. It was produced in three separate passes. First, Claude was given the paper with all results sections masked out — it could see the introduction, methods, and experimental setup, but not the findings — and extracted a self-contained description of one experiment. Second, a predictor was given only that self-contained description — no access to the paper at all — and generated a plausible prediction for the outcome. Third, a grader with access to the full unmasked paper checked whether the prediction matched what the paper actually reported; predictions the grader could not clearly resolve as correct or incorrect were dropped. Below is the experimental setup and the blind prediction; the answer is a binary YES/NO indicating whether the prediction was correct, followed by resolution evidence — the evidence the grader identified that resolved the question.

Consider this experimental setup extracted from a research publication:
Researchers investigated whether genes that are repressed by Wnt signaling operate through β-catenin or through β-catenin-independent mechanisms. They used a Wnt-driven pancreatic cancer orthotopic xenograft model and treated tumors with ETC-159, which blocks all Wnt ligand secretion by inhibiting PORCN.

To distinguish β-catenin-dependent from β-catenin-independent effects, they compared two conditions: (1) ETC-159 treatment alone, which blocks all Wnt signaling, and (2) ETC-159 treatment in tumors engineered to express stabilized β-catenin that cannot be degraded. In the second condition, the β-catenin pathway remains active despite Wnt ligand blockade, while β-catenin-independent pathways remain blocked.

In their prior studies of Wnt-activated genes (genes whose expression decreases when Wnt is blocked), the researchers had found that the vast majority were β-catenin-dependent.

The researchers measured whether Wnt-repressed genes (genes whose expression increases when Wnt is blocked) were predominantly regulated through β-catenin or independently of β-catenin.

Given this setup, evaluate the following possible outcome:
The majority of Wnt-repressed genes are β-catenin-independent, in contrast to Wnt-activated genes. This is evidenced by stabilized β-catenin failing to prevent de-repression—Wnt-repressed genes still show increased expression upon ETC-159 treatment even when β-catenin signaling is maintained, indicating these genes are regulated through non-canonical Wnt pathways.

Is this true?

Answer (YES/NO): NO